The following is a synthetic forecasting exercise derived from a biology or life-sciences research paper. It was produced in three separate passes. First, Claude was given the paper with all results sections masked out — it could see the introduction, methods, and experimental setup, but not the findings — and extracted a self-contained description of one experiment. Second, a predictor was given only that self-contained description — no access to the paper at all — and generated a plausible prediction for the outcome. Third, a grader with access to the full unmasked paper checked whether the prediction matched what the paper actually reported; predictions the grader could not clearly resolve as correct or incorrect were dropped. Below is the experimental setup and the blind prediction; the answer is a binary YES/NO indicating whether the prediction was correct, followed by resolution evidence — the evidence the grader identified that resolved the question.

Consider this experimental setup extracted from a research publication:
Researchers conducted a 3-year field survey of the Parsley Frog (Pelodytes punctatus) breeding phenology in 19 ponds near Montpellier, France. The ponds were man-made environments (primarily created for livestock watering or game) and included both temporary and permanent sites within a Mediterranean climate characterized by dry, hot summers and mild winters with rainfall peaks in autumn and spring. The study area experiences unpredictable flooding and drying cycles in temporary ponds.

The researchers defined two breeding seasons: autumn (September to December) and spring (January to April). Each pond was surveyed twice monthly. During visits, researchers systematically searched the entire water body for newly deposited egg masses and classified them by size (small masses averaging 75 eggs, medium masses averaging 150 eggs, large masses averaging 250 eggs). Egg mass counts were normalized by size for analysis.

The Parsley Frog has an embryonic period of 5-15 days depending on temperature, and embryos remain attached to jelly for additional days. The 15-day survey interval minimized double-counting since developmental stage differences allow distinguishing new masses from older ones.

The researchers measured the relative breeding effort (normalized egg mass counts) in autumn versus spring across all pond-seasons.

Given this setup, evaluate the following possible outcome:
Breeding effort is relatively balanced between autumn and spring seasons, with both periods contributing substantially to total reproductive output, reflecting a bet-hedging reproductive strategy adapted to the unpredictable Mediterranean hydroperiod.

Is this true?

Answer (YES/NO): NO